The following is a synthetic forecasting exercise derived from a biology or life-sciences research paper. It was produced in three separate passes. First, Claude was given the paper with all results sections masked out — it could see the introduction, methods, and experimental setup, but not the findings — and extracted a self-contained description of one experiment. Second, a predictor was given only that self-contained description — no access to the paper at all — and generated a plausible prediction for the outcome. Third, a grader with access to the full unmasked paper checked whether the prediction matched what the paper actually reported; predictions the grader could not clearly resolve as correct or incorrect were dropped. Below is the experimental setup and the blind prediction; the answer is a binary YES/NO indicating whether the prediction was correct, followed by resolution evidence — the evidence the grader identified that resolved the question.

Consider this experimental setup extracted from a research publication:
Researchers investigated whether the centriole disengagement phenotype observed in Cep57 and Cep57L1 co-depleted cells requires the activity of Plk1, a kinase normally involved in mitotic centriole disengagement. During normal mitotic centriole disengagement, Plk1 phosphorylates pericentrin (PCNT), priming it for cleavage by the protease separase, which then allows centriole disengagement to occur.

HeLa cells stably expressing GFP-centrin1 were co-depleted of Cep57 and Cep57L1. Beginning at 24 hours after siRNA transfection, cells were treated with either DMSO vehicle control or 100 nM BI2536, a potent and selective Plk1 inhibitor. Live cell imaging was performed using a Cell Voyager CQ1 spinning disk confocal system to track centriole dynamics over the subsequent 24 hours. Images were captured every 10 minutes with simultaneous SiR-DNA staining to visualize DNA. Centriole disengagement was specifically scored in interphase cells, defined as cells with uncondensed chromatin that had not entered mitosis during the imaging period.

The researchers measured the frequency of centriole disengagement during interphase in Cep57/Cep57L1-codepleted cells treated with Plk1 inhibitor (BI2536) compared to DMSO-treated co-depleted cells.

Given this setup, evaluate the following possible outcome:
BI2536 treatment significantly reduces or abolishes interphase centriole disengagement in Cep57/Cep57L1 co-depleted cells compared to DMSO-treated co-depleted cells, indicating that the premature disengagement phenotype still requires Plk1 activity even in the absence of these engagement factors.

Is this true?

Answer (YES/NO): NO